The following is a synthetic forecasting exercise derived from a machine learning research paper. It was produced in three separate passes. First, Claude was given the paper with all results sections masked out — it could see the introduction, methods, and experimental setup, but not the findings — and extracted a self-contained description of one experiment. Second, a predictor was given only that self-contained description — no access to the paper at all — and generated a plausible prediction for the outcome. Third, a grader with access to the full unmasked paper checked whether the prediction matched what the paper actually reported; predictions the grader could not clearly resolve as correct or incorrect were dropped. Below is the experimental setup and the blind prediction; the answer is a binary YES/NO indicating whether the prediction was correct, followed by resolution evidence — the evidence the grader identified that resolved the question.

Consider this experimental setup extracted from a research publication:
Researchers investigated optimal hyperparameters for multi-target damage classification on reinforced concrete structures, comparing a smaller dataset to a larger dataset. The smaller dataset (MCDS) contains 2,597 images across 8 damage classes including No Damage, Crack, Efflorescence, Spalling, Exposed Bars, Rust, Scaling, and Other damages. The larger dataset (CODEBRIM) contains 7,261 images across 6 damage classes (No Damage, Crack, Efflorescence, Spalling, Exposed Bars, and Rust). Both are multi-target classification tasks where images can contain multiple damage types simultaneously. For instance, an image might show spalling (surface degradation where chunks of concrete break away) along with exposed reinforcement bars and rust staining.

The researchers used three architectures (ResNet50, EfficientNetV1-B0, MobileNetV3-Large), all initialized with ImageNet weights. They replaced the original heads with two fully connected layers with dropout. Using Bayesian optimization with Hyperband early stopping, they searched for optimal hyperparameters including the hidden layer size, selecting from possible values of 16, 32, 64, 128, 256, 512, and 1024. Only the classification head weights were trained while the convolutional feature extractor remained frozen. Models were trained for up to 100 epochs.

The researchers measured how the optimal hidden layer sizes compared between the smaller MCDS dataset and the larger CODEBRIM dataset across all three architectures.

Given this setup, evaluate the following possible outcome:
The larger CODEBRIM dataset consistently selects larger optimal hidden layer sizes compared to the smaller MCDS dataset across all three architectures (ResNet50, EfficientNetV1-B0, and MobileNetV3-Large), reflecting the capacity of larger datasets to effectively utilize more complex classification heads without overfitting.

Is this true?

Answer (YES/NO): YES